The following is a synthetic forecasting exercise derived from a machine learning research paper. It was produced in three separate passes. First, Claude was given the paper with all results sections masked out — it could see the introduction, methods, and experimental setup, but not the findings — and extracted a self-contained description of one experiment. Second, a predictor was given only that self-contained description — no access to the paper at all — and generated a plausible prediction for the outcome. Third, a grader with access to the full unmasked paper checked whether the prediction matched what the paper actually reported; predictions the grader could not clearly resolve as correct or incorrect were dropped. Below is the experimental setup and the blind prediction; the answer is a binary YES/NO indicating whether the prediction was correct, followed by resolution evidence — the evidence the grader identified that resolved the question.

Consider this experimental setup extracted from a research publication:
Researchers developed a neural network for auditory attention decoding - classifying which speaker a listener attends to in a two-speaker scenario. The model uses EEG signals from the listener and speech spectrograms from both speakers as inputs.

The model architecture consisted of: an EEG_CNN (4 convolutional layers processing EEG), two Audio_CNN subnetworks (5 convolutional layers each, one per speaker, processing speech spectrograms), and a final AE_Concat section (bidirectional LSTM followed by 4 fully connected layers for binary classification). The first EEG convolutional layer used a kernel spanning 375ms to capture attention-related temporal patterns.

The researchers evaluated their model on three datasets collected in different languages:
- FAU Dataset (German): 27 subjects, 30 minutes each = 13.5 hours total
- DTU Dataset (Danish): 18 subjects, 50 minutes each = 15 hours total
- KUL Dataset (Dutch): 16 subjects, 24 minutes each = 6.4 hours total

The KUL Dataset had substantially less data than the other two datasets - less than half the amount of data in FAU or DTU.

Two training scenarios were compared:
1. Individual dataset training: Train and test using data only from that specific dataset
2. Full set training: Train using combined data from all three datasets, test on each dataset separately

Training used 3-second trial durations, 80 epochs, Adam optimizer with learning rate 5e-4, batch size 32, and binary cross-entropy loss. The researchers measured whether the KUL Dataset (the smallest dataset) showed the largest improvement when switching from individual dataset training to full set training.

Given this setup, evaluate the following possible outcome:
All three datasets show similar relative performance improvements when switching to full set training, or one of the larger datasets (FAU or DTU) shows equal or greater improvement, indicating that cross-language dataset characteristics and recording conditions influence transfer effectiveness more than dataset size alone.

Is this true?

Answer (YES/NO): YES